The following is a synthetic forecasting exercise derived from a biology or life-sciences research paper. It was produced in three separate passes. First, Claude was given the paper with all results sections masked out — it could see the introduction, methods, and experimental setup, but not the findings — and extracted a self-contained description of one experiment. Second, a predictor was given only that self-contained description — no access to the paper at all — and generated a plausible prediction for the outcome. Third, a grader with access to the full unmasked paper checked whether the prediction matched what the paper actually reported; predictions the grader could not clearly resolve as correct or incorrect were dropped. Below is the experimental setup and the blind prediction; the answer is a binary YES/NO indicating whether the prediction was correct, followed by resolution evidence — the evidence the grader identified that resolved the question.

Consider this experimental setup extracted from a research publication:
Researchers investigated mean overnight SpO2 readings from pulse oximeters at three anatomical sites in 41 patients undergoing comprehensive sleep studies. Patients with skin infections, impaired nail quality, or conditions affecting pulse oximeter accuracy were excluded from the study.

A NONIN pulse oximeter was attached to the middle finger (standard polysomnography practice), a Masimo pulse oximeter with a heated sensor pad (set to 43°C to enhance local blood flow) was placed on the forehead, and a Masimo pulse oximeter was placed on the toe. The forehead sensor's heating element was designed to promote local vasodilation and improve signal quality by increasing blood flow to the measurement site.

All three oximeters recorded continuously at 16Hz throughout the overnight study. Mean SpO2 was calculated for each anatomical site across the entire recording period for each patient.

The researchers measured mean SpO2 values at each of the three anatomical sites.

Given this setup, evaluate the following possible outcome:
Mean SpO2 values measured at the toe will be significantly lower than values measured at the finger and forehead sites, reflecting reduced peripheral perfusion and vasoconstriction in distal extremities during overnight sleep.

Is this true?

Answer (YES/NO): NO